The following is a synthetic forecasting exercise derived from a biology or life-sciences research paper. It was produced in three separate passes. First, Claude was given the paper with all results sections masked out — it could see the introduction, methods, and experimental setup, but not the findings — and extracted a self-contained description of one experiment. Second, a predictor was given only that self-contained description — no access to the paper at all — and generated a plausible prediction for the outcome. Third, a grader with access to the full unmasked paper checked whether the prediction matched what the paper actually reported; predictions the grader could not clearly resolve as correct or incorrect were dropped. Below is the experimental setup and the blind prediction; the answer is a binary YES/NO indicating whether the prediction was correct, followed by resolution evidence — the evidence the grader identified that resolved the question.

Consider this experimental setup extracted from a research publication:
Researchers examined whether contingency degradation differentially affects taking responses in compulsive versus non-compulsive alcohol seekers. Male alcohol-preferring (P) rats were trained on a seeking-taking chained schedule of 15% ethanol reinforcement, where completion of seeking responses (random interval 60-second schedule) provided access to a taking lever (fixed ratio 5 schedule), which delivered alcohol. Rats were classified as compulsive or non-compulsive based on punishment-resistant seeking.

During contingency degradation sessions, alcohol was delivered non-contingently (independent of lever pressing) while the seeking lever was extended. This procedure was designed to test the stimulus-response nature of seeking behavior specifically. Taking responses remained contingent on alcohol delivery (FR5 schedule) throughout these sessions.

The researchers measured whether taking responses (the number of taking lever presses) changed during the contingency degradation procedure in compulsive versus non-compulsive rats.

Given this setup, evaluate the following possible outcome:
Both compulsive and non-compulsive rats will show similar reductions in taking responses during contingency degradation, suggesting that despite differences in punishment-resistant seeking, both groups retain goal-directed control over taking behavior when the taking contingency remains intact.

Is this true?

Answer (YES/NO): NO